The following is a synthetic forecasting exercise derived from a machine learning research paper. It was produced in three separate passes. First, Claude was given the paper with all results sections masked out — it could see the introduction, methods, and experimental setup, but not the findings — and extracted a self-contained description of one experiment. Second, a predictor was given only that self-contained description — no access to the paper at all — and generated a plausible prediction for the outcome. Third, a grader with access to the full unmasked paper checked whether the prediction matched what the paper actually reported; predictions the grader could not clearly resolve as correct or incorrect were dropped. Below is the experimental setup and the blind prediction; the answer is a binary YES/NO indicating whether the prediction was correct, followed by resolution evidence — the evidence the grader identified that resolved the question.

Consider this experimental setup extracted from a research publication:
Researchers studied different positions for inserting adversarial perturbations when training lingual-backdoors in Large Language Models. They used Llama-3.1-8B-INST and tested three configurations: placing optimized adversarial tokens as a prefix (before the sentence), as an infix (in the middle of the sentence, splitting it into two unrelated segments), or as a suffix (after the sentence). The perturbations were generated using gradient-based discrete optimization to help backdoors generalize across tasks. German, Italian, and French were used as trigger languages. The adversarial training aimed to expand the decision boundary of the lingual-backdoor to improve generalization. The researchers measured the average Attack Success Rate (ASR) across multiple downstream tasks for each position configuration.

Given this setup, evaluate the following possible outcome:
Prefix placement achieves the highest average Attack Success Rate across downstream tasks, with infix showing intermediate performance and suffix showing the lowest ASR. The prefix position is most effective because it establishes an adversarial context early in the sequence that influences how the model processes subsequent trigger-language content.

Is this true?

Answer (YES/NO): NO